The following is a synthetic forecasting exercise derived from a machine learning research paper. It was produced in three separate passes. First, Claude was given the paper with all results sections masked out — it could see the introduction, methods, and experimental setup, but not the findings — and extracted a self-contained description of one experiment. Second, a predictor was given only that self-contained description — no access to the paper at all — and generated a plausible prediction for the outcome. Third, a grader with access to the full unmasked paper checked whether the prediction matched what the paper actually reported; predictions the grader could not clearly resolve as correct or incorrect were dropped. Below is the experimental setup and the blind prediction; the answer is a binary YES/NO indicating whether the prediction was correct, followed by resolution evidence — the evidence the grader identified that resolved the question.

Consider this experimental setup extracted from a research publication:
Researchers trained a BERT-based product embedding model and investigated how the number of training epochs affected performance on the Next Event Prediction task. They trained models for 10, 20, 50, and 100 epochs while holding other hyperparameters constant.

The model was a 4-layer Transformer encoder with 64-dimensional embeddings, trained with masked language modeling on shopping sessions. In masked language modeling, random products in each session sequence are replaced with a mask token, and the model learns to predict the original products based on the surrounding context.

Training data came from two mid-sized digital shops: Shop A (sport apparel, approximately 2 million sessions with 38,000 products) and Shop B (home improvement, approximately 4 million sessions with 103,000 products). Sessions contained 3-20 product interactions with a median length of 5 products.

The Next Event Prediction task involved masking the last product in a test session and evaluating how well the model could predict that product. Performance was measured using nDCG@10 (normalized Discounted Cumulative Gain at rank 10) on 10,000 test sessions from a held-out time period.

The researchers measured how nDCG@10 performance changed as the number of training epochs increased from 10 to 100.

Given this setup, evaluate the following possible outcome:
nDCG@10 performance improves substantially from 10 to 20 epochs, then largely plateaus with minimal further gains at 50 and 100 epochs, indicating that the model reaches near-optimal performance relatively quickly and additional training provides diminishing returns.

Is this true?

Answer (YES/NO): NO